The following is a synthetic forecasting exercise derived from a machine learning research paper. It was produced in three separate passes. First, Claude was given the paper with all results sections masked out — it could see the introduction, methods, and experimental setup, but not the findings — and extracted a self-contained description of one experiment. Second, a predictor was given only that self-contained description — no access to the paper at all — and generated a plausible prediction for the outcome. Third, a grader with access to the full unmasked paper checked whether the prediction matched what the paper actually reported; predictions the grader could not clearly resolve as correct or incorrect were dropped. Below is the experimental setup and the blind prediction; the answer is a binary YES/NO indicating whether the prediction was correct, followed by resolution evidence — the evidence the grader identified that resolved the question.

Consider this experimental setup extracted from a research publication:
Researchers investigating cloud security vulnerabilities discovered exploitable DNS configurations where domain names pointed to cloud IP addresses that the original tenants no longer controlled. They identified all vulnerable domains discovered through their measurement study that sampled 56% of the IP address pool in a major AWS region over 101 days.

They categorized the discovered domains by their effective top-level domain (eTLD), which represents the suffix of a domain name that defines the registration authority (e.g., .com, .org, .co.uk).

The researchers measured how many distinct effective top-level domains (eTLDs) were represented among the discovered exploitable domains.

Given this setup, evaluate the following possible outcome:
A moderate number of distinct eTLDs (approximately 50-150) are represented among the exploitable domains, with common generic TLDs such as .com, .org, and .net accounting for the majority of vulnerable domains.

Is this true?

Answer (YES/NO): NO